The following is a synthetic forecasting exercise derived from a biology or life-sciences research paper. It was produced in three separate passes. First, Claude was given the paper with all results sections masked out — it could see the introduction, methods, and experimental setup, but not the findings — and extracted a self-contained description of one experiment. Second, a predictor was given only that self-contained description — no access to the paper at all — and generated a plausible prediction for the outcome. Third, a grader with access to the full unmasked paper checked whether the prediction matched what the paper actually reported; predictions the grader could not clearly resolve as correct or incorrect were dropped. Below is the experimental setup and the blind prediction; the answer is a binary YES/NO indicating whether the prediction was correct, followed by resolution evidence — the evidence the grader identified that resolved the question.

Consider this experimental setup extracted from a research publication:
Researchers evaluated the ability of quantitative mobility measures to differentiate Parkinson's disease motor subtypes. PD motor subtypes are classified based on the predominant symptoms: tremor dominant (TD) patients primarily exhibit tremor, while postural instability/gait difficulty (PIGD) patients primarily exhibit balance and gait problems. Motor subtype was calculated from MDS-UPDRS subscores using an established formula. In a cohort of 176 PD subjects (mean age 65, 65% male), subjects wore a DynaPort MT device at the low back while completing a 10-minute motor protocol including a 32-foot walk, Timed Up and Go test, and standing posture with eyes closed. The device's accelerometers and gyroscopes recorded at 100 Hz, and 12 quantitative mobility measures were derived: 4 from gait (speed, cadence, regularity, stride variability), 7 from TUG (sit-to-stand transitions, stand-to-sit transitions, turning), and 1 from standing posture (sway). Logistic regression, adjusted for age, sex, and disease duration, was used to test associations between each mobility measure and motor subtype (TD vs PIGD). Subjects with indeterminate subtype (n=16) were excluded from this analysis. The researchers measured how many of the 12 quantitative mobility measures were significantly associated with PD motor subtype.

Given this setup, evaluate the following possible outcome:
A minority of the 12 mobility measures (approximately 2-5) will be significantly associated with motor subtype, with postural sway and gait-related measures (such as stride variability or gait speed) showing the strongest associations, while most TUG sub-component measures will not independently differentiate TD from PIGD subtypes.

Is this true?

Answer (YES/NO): NO